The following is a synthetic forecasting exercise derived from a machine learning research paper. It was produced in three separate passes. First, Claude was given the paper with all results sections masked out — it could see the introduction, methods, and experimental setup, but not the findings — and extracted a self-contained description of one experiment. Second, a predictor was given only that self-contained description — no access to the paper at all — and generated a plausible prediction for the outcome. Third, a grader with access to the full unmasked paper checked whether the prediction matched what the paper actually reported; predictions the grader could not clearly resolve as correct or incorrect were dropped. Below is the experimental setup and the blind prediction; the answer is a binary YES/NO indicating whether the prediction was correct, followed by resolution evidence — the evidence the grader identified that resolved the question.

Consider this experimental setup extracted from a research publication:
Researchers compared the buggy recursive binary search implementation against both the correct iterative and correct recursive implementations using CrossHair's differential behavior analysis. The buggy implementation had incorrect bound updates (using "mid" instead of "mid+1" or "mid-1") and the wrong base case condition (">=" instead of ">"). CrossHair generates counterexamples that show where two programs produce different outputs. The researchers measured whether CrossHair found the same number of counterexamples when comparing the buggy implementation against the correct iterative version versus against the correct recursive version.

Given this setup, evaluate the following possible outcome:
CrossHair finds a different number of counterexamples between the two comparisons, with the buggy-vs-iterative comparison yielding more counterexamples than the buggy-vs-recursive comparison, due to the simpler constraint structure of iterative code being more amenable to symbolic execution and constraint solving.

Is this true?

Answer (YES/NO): NO